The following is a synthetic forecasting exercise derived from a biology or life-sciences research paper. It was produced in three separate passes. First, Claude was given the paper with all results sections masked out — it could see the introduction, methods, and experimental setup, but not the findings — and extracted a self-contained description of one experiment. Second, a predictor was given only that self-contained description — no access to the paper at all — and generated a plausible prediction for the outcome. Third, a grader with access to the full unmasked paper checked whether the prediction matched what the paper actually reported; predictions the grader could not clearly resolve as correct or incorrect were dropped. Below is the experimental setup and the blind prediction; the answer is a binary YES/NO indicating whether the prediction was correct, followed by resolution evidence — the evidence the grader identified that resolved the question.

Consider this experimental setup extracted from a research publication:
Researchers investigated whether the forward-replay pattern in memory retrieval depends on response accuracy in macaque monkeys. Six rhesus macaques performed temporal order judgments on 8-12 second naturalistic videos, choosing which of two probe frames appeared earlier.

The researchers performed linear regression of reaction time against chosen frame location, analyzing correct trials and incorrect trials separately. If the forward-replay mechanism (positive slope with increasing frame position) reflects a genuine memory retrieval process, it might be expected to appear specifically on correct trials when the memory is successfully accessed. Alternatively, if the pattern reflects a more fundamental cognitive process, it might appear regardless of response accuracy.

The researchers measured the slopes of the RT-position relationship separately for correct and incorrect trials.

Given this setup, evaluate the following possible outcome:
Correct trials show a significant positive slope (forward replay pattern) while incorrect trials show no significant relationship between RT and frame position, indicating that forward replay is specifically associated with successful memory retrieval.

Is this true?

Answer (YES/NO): NO